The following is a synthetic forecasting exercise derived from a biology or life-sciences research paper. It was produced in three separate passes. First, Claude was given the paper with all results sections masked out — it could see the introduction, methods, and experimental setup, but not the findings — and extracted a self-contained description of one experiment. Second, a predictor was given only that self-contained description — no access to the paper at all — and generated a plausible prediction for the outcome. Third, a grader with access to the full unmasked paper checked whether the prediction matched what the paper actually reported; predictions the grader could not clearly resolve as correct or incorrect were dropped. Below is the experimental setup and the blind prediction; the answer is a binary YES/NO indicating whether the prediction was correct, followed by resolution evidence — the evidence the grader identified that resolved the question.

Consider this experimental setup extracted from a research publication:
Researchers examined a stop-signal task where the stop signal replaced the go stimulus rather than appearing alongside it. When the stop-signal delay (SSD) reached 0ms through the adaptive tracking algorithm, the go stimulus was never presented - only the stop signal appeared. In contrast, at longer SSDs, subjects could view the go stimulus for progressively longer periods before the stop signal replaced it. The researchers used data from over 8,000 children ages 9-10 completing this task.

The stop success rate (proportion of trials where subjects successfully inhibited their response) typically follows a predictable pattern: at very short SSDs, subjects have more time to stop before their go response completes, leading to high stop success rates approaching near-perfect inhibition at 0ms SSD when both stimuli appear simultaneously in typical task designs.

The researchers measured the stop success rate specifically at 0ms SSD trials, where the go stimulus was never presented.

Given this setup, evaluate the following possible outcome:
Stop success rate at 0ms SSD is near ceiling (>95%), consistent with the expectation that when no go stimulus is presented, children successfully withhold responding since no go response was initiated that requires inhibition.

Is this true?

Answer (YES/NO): NO